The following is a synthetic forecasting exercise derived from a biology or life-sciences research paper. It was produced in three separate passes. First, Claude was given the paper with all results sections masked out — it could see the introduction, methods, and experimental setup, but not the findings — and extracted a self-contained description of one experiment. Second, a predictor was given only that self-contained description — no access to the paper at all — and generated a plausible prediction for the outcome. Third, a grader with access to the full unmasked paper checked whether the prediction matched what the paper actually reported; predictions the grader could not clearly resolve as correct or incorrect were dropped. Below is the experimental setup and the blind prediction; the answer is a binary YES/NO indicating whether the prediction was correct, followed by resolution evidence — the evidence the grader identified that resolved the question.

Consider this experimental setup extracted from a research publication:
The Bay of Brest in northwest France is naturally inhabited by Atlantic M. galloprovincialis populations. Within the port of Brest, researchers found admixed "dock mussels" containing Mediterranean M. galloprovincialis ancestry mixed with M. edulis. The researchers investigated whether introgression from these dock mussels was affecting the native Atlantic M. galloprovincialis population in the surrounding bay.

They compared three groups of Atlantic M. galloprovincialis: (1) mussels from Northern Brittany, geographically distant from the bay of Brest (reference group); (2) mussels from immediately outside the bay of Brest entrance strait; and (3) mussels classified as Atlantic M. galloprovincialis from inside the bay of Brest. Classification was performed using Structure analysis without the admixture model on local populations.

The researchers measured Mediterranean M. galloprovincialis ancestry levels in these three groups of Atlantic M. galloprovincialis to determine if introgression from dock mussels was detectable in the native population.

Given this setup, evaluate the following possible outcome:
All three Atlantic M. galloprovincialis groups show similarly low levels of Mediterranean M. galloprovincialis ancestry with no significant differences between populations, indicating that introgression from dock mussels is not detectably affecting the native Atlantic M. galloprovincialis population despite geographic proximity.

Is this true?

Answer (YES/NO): YES